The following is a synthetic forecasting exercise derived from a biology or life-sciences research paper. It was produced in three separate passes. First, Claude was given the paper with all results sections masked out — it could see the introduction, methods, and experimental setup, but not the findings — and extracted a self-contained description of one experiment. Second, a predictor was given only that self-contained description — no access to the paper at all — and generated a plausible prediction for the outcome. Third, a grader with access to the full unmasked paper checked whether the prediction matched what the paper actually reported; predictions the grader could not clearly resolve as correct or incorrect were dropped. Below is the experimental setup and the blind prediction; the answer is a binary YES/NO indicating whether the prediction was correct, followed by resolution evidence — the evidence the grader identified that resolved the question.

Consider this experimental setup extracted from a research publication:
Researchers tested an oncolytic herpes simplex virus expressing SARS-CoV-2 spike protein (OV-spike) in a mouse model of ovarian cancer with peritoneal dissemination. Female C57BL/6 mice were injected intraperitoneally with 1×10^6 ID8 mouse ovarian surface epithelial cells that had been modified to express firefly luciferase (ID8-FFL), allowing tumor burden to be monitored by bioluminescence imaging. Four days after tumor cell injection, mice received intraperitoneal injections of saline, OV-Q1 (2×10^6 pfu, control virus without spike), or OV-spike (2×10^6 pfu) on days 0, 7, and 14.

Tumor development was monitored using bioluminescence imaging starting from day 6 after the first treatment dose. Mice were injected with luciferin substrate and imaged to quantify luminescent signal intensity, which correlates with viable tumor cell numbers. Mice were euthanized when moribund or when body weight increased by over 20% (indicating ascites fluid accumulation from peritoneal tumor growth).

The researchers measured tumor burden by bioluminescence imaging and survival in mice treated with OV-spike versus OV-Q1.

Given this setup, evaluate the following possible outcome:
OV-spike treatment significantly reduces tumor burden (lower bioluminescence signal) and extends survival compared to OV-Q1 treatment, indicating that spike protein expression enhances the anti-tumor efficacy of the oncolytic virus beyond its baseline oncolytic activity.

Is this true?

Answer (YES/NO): NO